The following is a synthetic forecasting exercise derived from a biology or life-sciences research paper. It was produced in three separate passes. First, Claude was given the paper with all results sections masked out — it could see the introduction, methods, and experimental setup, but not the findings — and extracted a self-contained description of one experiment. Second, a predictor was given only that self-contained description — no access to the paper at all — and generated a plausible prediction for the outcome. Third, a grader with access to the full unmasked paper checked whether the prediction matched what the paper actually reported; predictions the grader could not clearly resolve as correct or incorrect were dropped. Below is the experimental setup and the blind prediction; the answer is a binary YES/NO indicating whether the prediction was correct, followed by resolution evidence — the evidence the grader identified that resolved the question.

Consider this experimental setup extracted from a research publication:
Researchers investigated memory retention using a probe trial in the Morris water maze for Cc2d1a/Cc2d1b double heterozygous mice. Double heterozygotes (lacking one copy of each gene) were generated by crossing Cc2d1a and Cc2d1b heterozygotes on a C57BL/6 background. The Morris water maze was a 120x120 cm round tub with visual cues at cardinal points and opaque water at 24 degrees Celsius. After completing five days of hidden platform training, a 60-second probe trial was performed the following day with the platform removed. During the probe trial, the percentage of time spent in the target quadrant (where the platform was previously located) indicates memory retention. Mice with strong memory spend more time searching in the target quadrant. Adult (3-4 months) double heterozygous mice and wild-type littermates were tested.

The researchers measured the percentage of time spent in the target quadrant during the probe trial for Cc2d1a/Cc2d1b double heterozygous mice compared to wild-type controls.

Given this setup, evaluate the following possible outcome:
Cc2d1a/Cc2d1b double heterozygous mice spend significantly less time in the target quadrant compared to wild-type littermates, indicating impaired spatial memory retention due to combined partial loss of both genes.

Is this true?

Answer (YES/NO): NO